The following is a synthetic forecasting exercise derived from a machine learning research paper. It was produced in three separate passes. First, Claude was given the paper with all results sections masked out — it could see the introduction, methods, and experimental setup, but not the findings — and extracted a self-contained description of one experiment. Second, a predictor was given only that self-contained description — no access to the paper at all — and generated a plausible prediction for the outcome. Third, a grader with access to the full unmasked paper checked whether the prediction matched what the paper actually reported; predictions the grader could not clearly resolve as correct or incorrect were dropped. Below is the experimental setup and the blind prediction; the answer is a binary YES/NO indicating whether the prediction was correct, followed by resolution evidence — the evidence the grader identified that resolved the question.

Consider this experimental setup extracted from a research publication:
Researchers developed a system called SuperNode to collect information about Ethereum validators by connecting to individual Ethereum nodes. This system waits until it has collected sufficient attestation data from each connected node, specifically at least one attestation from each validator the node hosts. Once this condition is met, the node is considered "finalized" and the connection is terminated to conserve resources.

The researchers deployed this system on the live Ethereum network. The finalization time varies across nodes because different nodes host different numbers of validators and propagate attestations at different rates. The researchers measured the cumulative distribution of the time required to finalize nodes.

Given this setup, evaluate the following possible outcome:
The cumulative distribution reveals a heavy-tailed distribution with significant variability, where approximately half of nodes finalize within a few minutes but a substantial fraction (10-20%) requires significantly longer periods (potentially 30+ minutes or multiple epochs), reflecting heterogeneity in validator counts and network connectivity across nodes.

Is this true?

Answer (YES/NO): NO